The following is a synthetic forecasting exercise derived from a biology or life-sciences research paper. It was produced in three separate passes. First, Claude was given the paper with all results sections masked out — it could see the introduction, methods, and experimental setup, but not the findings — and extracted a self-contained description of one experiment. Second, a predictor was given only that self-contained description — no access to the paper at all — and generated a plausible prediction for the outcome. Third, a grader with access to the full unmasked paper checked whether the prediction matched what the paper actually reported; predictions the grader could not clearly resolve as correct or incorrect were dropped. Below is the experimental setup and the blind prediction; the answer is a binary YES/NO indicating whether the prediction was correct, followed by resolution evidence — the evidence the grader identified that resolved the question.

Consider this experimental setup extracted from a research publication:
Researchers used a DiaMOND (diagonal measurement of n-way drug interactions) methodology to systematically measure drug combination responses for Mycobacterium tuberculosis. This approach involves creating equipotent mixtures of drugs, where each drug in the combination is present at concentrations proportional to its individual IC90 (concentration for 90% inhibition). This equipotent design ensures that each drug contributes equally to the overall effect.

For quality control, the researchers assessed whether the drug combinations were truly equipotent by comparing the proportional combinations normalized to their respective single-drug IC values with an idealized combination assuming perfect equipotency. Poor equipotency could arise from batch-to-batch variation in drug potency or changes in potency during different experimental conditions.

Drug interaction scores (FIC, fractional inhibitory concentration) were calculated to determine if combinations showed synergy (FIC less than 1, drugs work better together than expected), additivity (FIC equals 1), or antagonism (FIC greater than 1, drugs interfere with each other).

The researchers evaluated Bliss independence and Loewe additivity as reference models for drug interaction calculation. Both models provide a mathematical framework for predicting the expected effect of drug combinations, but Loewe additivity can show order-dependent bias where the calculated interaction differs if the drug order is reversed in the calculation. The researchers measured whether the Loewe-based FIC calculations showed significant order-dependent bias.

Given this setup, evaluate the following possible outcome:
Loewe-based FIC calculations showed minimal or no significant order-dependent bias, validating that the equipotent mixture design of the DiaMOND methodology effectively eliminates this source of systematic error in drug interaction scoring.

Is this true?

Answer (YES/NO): NO